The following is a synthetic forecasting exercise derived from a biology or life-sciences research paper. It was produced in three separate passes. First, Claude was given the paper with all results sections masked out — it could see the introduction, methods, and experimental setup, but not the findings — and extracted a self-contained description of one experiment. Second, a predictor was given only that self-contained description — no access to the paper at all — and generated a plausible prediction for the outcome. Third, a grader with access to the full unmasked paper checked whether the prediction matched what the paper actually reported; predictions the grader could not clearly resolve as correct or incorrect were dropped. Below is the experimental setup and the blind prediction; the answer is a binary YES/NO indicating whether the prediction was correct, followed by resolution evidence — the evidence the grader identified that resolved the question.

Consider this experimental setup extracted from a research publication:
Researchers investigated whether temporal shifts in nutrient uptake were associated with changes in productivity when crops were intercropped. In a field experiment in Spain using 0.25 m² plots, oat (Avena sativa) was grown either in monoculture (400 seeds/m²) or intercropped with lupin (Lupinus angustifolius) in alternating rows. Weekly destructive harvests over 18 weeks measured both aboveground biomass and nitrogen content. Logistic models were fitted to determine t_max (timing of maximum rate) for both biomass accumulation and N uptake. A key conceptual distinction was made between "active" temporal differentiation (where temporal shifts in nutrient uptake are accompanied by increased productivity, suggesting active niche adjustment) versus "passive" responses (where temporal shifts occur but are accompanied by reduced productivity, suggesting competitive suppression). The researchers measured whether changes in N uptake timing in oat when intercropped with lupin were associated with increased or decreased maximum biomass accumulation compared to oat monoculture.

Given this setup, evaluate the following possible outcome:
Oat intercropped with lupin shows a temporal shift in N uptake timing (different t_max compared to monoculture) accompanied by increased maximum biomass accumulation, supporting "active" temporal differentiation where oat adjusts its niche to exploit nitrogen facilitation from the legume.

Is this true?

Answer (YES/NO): NO